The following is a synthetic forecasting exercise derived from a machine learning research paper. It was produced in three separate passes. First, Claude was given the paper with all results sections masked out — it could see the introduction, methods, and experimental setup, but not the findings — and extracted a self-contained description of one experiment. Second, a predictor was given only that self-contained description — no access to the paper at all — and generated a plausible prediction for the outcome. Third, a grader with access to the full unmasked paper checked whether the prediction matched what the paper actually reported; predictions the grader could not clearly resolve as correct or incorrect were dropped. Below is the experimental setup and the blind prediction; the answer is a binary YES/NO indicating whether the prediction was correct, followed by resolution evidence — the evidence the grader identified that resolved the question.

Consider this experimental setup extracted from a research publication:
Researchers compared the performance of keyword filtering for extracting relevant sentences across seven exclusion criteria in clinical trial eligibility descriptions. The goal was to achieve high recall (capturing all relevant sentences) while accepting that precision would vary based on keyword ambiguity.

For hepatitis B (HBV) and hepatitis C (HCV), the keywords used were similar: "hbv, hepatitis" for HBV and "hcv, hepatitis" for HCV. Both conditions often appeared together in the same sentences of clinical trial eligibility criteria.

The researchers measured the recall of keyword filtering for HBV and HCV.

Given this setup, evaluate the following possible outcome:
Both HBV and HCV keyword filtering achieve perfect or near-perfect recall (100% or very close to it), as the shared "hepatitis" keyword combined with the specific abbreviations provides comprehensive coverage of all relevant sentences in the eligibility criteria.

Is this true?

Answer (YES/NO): YES